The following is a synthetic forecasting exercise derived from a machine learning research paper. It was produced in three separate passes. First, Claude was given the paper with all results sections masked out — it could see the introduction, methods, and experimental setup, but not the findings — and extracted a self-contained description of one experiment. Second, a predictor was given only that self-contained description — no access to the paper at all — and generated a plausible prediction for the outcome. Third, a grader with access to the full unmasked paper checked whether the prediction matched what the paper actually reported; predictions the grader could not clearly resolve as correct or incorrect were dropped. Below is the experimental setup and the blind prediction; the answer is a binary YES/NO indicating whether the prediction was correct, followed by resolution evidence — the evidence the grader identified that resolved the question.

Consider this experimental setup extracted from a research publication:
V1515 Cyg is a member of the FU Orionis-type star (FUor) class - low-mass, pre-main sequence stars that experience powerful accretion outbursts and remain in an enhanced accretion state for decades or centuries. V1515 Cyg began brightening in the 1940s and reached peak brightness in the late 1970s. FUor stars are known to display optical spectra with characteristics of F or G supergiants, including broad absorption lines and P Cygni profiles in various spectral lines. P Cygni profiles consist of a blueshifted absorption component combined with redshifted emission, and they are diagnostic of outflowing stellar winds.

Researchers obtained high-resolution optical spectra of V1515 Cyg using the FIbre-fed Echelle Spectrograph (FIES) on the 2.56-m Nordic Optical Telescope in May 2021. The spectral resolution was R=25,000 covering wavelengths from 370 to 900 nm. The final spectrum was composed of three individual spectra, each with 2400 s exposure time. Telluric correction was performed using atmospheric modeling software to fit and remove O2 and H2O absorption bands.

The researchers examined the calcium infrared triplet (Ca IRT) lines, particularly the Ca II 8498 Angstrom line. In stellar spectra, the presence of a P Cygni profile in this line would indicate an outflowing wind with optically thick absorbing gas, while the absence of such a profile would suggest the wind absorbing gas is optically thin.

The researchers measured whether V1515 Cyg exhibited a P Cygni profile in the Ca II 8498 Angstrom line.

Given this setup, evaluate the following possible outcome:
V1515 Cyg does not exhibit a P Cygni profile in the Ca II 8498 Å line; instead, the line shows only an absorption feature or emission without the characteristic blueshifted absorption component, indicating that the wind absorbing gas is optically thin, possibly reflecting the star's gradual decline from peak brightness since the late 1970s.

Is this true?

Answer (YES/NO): YES